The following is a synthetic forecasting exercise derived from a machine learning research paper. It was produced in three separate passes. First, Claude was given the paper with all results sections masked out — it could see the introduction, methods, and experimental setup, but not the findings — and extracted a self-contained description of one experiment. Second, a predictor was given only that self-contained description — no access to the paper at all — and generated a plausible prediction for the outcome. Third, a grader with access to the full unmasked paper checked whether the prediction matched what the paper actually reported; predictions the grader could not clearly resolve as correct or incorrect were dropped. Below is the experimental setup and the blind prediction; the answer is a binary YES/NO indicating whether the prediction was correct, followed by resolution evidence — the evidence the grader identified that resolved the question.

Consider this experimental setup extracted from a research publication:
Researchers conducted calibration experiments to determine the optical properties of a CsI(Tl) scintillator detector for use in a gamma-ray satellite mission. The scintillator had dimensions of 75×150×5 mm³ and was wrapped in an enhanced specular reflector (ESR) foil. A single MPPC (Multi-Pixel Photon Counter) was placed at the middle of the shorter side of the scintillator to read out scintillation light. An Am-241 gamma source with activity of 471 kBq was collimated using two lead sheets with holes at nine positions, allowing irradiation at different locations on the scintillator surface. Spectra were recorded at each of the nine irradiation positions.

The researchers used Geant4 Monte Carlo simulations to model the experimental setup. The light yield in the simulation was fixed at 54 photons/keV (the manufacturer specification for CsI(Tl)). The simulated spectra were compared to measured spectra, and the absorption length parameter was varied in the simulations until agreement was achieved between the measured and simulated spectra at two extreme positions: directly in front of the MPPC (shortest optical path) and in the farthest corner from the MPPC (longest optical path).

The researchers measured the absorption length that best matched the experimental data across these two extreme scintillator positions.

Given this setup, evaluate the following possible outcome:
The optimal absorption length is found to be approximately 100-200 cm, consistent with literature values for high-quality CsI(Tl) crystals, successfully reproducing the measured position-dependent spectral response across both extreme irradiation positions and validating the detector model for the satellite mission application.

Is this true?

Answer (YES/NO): NO